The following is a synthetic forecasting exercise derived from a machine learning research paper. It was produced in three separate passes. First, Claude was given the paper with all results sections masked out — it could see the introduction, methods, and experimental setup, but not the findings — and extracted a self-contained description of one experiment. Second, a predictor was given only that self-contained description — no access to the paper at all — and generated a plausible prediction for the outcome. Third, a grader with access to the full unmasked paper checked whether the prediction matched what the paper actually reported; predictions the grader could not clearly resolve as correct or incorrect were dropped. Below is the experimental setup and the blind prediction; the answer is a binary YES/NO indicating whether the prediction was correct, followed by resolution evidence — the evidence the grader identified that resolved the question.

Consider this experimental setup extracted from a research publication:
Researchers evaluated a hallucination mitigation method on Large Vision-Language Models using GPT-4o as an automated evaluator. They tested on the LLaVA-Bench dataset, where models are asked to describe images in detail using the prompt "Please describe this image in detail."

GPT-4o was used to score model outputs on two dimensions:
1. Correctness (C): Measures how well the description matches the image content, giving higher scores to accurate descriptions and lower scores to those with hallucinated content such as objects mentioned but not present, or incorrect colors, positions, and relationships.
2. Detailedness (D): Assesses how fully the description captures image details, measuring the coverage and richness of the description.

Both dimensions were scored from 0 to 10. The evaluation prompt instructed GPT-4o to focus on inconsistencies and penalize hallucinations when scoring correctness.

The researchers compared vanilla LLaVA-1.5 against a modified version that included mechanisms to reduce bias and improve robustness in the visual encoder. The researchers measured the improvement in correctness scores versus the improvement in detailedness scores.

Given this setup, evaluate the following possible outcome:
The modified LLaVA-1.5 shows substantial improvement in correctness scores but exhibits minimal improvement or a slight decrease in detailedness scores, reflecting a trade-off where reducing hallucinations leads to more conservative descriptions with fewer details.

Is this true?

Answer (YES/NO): NO